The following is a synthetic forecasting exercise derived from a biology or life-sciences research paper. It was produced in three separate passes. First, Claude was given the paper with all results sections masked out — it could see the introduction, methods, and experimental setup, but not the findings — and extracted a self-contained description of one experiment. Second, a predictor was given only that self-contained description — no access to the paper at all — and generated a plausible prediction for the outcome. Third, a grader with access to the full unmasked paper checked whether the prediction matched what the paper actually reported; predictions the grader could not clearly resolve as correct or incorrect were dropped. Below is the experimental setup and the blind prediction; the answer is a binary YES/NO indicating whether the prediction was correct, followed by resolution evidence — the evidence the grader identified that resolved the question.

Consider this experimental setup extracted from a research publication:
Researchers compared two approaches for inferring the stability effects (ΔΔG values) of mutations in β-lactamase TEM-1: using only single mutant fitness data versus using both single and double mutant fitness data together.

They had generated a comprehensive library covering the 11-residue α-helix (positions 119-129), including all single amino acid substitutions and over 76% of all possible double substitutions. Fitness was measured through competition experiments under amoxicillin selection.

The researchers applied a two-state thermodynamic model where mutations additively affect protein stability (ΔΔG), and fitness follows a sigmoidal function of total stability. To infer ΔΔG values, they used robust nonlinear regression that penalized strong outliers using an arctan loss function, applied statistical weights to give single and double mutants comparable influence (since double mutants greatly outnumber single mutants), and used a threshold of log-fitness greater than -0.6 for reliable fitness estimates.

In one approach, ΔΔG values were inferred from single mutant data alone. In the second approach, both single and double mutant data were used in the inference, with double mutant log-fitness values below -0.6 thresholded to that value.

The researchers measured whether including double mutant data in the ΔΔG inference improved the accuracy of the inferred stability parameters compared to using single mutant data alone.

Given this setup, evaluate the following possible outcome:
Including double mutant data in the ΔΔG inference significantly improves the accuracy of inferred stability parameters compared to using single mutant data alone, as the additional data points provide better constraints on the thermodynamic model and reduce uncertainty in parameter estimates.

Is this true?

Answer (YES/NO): YES